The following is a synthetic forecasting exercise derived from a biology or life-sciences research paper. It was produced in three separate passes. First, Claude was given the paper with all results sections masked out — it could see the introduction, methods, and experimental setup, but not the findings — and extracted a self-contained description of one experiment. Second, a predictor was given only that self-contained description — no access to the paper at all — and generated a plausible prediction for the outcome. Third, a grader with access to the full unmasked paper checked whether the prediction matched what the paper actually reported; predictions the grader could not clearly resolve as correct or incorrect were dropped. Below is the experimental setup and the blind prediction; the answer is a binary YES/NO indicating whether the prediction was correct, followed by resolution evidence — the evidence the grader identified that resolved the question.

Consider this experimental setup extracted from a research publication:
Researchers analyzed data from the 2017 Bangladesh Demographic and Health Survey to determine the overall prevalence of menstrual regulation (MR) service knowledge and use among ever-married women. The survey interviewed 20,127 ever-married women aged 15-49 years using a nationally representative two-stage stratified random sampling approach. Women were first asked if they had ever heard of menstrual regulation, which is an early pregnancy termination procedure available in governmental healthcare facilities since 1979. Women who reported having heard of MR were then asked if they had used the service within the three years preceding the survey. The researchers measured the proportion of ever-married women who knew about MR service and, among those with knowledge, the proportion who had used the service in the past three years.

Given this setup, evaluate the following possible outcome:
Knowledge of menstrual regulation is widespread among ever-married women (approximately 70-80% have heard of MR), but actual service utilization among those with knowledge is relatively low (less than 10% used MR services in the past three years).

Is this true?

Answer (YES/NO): YES